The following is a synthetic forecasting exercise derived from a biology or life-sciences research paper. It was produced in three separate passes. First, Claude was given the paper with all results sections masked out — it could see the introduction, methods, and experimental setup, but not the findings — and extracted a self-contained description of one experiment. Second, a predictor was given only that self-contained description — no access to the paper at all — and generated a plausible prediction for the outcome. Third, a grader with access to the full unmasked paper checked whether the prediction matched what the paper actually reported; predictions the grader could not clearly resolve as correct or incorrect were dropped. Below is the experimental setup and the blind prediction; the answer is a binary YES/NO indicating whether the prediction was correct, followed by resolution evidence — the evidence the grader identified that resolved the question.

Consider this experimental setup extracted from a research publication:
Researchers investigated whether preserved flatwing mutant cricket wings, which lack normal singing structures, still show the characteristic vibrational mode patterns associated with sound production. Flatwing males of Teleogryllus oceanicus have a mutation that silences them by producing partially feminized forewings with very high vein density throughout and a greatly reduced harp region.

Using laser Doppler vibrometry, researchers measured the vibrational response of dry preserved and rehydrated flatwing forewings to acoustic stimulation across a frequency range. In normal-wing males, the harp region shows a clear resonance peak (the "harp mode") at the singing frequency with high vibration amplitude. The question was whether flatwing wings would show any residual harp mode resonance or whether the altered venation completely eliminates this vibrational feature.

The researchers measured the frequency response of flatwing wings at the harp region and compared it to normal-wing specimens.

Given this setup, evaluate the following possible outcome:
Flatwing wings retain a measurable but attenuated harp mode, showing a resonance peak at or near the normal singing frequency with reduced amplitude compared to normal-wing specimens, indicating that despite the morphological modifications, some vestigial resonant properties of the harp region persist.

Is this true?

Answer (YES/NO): NO